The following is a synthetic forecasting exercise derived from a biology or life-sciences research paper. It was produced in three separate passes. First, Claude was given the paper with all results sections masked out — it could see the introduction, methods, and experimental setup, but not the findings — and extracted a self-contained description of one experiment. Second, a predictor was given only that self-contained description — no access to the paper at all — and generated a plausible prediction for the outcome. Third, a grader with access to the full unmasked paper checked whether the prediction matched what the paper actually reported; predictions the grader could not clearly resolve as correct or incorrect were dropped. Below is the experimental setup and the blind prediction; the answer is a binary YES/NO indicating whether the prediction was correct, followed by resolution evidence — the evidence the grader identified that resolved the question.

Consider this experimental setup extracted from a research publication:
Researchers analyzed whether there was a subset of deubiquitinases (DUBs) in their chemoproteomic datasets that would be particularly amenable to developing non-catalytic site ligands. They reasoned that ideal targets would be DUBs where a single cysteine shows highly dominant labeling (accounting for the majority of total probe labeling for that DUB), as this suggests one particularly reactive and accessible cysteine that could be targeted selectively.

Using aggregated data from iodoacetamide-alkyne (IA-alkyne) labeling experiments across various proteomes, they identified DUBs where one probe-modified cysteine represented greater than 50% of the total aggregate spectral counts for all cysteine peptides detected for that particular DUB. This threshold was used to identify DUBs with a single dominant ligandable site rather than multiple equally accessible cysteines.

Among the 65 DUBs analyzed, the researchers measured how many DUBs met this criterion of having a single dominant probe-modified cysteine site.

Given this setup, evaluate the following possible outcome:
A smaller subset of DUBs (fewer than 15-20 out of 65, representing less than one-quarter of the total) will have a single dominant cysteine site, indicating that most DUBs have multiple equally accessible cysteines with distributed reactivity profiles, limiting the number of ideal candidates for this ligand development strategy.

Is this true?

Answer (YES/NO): YES